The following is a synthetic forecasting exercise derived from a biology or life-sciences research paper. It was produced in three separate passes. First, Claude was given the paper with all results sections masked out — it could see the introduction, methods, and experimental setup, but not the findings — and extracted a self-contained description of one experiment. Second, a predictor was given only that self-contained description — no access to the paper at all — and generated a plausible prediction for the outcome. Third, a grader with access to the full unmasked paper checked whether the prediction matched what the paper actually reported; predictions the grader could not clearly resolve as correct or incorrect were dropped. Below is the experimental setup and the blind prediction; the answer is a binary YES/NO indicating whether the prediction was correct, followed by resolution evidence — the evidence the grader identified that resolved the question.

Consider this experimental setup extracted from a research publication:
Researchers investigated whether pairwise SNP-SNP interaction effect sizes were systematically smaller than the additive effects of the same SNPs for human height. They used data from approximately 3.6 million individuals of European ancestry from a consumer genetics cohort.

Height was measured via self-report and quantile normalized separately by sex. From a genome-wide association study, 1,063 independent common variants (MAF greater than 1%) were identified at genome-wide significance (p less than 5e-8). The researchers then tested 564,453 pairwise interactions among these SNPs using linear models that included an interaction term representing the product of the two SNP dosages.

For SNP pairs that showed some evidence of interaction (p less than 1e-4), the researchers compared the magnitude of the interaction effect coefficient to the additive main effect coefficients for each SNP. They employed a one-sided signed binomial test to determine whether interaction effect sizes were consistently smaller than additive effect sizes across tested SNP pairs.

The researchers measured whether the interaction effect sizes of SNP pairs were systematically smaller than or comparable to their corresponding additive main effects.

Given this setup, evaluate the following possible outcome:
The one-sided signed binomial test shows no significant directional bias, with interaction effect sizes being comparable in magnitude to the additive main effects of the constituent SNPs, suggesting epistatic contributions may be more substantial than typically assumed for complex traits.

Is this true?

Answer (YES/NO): NO